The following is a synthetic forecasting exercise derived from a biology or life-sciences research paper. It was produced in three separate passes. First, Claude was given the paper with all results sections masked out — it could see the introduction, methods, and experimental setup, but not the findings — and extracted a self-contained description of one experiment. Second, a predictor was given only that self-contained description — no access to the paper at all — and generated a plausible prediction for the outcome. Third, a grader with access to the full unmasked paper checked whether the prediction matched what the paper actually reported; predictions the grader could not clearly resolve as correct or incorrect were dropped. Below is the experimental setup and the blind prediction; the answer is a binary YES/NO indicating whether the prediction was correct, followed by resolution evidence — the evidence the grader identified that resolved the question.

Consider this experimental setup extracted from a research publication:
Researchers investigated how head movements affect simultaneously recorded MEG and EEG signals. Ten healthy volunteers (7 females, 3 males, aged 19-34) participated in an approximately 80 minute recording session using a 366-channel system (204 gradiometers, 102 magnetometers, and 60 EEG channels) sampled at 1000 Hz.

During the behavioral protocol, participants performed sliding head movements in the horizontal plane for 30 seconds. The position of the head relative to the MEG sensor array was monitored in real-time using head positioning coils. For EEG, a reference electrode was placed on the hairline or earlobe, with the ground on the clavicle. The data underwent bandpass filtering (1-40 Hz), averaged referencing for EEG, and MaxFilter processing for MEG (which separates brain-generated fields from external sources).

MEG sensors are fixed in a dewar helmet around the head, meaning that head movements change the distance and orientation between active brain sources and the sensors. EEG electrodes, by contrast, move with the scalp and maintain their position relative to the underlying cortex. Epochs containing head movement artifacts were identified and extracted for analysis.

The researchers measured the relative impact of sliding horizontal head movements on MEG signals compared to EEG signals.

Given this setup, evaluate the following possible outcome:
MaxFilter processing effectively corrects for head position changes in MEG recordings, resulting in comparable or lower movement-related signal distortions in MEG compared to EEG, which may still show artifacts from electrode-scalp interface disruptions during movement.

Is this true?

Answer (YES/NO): NO